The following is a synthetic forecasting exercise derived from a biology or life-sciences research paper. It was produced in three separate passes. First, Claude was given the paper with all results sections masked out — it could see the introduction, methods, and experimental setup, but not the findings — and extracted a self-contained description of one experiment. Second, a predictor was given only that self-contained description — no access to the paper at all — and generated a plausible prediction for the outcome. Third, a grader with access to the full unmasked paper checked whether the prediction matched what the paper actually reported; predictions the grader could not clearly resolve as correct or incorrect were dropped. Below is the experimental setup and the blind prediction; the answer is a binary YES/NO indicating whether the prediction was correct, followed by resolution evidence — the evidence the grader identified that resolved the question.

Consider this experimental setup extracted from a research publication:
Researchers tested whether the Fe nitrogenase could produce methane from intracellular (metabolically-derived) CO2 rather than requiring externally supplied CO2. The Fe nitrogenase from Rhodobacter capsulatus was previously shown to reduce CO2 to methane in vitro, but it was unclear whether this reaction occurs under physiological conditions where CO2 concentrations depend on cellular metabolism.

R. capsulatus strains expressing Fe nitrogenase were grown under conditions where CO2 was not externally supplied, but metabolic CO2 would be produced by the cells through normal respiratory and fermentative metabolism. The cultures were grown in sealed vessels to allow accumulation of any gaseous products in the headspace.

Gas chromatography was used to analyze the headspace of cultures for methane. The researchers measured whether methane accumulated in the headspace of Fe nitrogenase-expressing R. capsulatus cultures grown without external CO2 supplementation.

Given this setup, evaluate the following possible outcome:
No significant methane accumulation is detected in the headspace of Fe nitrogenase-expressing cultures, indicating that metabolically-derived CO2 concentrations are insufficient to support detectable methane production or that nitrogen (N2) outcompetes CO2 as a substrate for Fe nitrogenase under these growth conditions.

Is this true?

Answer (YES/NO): NO